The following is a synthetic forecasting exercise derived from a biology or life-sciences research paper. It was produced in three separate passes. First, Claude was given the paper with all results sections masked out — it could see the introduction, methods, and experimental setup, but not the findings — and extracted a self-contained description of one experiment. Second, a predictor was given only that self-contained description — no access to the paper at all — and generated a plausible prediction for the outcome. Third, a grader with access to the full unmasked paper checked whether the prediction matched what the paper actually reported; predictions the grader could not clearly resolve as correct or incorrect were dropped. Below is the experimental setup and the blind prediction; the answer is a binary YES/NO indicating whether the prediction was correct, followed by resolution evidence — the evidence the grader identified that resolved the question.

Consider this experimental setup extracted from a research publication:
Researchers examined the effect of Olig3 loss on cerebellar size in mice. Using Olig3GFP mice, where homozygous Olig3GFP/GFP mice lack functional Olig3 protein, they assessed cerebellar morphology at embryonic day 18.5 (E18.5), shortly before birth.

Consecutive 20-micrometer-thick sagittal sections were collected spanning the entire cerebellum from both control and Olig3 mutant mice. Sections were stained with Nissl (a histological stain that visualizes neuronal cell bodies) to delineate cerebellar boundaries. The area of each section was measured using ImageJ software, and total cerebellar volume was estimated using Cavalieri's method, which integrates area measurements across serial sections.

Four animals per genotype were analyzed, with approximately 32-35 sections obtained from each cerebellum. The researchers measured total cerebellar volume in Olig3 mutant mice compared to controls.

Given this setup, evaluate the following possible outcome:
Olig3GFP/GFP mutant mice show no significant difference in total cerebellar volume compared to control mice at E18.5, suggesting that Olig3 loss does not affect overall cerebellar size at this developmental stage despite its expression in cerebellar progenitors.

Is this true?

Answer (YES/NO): NO